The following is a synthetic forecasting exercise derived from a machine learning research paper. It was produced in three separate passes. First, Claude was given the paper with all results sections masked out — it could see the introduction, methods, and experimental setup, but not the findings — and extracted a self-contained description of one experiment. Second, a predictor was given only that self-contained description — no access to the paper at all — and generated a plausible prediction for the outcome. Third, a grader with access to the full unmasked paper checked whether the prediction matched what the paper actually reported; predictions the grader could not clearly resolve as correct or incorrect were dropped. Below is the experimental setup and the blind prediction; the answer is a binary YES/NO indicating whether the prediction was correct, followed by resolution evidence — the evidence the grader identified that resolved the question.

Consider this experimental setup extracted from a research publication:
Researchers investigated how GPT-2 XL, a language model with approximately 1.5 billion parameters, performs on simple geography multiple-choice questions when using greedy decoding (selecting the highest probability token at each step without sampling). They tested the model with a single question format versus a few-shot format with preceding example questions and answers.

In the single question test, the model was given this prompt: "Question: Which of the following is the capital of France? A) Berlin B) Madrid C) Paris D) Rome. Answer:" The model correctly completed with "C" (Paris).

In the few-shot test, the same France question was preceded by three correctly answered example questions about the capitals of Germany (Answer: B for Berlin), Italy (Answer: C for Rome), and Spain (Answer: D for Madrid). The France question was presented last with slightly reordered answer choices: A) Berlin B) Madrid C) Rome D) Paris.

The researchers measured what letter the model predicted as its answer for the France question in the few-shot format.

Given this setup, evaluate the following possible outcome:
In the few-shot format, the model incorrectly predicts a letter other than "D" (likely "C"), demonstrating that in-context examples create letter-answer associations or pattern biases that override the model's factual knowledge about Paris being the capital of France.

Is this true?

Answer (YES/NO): NO